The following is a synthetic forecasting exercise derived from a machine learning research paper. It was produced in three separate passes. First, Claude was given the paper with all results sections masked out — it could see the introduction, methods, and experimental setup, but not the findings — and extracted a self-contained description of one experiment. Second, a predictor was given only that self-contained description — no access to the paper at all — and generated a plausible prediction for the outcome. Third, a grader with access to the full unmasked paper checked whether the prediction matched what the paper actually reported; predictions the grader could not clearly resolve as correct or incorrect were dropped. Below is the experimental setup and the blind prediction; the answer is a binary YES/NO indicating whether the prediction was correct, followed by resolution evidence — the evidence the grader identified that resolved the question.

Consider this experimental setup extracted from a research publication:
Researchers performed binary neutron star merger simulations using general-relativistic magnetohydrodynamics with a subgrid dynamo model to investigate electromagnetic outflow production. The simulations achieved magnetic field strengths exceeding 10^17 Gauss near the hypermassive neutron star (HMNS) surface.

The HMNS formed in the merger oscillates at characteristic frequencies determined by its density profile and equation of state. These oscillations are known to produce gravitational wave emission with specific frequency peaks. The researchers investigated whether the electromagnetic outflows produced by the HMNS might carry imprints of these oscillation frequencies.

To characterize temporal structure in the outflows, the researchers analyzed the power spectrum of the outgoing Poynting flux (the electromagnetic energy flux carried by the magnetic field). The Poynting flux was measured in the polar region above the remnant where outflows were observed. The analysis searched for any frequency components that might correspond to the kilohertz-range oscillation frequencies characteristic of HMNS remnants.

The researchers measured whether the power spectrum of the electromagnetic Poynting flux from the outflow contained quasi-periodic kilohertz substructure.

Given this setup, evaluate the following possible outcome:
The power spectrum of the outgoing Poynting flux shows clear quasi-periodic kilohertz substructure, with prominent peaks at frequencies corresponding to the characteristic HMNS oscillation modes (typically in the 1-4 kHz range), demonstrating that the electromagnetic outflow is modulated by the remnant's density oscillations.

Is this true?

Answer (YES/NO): NO